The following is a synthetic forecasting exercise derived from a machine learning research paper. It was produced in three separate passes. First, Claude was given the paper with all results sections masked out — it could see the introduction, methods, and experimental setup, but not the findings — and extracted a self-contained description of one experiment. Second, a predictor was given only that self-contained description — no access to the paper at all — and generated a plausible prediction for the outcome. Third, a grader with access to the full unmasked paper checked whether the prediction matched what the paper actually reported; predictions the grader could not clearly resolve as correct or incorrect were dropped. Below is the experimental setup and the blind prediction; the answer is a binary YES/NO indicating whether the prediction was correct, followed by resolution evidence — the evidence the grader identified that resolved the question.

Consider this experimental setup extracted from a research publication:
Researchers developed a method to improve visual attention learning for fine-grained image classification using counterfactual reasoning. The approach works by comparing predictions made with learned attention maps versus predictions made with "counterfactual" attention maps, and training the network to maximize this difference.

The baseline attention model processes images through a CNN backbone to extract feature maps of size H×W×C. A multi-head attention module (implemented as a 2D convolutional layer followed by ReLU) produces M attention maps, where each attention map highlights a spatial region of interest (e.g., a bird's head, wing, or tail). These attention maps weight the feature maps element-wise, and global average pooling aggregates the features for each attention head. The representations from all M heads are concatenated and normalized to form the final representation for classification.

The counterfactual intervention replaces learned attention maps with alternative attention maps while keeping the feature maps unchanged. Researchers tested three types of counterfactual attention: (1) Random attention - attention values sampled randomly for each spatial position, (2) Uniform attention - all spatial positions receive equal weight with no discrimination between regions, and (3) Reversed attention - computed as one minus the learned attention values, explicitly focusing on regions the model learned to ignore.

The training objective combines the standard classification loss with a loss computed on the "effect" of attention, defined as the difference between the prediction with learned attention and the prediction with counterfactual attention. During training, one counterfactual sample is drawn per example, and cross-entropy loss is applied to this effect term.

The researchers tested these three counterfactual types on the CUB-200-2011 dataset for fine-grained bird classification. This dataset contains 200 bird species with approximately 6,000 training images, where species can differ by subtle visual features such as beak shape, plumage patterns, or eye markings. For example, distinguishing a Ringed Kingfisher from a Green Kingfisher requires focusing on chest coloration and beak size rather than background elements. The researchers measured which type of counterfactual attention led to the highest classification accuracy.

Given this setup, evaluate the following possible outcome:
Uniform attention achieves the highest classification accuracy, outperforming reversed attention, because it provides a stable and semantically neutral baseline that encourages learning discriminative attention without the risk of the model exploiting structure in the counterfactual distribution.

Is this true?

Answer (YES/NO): NO